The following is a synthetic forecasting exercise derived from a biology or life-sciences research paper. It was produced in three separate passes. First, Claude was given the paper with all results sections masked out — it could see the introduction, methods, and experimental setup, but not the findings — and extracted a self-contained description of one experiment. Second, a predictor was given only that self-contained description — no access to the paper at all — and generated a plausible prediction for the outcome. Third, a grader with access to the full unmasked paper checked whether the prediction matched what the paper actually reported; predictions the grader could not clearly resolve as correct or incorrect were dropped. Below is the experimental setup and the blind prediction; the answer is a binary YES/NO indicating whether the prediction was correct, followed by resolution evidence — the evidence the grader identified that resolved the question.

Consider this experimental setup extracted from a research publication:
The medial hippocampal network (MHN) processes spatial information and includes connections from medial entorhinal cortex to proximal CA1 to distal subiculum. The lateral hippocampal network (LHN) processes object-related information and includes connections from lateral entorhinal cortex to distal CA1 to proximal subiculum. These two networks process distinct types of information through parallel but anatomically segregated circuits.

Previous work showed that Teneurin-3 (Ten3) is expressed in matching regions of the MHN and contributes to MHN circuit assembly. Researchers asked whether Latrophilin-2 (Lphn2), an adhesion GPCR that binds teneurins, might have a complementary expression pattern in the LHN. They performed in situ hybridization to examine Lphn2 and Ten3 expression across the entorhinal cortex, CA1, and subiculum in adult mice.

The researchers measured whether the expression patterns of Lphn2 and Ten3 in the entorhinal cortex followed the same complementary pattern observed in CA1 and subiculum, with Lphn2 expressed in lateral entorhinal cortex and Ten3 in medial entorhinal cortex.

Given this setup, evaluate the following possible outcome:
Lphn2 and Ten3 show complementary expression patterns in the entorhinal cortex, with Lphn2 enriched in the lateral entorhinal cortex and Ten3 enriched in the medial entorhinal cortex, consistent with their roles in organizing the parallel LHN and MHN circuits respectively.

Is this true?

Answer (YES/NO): YES